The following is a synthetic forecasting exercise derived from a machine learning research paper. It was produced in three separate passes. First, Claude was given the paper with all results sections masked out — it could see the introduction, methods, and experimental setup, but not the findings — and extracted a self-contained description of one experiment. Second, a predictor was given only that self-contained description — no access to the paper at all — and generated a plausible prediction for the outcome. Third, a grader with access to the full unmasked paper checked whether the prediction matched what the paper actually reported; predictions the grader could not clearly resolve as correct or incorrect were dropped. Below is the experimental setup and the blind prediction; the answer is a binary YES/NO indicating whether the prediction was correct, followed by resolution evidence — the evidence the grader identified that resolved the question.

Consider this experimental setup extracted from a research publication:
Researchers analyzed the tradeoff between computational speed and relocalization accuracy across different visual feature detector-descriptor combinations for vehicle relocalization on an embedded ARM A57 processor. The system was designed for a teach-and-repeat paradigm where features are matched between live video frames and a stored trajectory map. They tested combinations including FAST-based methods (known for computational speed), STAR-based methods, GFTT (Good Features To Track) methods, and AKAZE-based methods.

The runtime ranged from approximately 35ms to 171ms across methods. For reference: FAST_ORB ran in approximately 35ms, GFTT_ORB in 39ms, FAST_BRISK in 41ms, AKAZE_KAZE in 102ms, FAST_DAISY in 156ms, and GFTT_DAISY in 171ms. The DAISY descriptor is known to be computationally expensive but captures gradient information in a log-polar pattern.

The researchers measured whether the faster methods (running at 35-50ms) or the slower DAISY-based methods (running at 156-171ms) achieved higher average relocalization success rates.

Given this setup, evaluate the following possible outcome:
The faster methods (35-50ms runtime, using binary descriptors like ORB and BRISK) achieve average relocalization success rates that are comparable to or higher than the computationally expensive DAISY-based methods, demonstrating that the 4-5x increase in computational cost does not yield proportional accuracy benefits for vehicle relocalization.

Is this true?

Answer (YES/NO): YES